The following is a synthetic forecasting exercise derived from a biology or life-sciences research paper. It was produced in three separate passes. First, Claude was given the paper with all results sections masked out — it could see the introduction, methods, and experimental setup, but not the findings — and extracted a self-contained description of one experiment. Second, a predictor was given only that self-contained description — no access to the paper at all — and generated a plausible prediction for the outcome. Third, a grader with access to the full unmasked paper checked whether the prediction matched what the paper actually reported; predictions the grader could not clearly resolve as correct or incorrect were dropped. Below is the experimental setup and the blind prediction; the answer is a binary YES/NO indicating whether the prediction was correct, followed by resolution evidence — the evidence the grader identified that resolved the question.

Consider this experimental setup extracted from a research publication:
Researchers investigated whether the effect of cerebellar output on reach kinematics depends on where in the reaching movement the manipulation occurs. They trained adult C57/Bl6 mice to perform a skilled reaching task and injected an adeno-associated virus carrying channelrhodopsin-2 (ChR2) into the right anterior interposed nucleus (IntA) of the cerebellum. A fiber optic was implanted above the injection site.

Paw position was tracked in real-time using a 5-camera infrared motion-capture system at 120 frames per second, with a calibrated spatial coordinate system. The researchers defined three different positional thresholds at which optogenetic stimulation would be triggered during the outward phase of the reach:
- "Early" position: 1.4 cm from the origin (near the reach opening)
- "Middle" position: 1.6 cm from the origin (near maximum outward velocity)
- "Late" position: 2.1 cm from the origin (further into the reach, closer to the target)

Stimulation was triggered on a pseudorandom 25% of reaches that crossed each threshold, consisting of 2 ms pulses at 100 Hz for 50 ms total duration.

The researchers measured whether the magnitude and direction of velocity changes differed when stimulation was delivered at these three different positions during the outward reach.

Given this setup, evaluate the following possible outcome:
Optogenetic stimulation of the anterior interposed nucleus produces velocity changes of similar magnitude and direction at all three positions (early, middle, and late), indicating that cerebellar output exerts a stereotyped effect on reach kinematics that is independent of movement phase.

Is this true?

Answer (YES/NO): NO